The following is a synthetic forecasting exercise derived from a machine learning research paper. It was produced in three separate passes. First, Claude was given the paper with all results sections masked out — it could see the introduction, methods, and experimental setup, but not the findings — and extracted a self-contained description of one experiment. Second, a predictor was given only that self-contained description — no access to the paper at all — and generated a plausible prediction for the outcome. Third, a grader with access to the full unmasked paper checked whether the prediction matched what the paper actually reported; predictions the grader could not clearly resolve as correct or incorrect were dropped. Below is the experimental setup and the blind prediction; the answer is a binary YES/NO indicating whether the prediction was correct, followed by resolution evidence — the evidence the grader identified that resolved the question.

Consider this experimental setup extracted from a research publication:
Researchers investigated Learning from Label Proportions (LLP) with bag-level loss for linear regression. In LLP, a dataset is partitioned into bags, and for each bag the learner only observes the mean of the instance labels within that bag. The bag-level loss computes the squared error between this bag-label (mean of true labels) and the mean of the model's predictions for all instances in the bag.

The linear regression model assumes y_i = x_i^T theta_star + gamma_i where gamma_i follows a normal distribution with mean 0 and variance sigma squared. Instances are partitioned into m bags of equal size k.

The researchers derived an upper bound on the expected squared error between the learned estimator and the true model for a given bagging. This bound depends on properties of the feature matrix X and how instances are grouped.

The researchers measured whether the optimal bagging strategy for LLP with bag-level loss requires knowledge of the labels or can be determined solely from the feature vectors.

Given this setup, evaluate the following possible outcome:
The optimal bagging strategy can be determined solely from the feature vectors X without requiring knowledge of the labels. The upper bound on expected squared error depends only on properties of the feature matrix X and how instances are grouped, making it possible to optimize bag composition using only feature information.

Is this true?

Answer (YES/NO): YES